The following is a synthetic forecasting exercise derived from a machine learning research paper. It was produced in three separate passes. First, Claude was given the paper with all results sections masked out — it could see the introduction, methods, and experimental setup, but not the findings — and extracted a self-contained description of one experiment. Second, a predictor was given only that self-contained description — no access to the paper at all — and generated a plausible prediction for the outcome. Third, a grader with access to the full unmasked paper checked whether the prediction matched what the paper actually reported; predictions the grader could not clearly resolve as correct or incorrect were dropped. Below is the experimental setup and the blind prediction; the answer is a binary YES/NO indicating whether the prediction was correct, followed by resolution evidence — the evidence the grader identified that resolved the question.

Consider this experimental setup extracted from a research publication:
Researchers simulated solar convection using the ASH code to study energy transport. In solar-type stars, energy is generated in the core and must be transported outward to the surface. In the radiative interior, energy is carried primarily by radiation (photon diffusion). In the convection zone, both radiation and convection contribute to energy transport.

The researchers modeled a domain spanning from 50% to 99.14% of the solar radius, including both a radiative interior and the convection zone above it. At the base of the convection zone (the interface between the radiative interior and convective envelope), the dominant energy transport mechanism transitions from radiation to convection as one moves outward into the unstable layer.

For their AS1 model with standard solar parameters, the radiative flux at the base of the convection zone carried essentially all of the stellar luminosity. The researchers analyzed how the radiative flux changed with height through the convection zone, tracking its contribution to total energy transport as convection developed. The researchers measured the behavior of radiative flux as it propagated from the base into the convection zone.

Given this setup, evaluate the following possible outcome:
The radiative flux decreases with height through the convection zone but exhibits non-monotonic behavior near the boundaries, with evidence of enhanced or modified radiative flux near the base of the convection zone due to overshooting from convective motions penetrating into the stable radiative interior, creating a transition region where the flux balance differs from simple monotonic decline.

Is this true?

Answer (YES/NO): NO